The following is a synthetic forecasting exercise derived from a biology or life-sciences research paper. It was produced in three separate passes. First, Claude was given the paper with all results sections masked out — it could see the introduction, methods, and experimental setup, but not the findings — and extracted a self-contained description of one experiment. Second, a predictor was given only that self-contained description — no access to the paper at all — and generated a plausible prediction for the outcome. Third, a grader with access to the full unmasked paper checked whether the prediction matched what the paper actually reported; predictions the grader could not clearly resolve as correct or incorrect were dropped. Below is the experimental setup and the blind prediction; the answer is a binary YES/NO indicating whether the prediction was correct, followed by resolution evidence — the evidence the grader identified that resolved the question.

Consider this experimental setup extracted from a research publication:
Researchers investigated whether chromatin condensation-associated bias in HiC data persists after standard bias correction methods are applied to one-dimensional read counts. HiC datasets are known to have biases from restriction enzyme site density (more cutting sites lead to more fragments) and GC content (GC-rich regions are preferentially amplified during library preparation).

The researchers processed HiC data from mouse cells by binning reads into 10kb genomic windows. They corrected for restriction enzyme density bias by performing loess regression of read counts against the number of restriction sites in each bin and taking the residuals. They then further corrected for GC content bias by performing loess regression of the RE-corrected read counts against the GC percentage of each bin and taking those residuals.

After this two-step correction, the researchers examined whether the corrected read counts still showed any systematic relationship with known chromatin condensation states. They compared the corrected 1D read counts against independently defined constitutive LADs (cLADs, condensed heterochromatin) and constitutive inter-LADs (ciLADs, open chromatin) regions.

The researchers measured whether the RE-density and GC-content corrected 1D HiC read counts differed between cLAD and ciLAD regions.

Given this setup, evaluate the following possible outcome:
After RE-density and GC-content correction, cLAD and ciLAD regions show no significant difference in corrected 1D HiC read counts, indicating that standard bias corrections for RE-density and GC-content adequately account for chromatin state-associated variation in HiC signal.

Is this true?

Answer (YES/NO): NO